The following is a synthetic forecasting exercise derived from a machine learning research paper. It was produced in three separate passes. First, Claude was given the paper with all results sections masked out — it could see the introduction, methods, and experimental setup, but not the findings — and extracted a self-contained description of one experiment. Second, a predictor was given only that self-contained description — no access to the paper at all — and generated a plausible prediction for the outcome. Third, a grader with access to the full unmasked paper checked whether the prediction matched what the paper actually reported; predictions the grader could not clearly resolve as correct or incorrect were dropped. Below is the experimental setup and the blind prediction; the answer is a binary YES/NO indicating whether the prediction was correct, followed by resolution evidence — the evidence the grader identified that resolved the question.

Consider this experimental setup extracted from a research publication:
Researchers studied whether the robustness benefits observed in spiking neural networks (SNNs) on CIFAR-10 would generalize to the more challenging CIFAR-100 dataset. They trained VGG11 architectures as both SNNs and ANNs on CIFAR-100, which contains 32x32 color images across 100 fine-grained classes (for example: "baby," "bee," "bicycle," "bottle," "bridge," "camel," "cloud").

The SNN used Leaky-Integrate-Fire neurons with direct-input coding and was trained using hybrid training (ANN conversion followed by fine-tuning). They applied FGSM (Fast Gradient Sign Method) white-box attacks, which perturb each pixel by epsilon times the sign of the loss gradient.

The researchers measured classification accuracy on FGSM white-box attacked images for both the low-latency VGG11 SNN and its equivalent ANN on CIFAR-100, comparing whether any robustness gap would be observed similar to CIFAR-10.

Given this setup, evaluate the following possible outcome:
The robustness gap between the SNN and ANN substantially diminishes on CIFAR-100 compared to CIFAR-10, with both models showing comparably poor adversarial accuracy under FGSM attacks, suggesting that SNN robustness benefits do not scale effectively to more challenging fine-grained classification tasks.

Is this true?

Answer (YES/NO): YES